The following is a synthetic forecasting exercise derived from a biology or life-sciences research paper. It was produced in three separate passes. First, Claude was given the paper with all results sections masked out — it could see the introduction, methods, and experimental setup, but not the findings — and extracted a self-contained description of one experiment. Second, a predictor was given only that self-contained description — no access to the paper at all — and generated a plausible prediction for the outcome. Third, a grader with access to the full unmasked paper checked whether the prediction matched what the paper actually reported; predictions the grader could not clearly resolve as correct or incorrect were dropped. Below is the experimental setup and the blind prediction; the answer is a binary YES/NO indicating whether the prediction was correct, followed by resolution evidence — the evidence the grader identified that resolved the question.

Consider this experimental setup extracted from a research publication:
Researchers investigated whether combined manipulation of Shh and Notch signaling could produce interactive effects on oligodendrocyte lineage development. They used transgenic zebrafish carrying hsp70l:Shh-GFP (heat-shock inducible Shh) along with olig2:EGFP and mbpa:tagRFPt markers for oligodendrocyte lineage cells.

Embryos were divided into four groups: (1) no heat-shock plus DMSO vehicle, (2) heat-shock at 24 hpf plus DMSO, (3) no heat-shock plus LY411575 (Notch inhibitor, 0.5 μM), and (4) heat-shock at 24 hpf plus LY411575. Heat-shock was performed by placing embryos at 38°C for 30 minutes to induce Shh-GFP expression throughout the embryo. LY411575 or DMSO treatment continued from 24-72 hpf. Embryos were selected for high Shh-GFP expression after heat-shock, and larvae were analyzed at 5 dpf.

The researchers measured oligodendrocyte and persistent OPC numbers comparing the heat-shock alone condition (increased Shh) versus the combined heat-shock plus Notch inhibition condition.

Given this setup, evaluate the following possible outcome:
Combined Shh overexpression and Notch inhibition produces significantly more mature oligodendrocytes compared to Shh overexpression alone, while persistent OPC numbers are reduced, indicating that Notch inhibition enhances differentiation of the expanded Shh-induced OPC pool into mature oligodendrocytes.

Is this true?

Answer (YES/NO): NO